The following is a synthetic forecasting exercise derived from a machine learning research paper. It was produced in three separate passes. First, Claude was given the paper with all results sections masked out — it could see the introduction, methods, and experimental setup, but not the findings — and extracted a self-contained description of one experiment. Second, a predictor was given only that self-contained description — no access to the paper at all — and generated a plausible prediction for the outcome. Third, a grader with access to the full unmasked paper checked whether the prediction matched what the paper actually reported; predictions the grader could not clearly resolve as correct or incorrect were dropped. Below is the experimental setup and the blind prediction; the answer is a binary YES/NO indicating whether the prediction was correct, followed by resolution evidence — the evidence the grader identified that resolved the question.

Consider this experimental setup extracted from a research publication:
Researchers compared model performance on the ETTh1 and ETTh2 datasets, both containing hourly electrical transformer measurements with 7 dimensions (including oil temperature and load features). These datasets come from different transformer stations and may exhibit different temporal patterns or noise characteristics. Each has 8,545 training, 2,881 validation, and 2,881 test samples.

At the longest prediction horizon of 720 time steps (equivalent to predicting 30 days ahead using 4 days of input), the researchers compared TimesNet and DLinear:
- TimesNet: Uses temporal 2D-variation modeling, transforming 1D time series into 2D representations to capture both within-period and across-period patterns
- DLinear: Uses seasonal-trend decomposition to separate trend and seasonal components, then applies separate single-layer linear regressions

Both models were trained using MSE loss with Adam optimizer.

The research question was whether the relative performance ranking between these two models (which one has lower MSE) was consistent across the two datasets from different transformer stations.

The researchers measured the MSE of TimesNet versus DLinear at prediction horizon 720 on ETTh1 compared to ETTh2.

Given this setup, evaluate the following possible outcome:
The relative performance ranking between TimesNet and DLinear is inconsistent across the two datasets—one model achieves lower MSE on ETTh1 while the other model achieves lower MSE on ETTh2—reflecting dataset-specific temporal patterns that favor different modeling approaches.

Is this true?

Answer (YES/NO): YES